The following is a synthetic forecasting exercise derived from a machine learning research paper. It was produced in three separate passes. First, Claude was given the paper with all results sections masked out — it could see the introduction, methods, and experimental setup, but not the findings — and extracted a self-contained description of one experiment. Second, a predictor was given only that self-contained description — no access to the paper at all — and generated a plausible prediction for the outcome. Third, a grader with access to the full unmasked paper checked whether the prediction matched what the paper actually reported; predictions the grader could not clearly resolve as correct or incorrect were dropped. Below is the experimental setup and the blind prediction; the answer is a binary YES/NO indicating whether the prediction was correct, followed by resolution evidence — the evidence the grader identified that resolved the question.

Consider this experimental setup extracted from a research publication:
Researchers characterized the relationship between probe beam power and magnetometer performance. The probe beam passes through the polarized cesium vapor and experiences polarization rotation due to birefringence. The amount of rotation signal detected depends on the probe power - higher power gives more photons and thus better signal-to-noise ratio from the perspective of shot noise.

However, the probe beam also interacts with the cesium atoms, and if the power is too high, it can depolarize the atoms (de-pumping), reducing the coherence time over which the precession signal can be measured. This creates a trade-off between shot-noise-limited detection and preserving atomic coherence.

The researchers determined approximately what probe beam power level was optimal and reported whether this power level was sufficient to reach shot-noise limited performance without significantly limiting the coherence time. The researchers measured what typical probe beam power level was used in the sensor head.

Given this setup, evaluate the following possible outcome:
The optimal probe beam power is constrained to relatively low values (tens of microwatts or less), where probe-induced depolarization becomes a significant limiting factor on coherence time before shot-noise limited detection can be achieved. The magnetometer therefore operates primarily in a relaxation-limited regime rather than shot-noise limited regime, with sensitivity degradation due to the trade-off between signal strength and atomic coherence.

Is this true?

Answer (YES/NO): NO